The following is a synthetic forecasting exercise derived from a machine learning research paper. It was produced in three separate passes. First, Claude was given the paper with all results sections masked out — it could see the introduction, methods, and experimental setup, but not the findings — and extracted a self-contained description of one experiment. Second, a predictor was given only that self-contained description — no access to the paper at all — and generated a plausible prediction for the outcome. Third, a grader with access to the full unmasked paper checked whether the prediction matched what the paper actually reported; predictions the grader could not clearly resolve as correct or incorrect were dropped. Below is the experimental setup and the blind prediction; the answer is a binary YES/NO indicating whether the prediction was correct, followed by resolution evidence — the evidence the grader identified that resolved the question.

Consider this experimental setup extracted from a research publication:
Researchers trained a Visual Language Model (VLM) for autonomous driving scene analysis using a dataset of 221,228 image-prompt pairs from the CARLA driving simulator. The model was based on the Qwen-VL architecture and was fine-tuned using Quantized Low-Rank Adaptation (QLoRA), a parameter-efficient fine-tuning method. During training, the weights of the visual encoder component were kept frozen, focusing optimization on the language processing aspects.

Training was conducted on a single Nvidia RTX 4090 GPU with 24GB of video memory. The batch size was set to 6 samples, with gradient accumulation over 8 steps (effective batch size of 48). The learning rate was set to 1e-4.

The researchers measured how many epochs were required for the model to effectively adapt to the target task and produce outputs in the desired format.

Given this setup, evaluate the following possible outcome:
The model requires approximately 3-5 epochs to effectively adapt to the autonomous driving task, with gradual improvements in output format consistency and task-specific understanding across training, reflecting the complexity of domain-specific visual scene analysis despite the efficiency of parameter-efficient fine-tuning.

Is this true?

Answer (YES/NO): NO